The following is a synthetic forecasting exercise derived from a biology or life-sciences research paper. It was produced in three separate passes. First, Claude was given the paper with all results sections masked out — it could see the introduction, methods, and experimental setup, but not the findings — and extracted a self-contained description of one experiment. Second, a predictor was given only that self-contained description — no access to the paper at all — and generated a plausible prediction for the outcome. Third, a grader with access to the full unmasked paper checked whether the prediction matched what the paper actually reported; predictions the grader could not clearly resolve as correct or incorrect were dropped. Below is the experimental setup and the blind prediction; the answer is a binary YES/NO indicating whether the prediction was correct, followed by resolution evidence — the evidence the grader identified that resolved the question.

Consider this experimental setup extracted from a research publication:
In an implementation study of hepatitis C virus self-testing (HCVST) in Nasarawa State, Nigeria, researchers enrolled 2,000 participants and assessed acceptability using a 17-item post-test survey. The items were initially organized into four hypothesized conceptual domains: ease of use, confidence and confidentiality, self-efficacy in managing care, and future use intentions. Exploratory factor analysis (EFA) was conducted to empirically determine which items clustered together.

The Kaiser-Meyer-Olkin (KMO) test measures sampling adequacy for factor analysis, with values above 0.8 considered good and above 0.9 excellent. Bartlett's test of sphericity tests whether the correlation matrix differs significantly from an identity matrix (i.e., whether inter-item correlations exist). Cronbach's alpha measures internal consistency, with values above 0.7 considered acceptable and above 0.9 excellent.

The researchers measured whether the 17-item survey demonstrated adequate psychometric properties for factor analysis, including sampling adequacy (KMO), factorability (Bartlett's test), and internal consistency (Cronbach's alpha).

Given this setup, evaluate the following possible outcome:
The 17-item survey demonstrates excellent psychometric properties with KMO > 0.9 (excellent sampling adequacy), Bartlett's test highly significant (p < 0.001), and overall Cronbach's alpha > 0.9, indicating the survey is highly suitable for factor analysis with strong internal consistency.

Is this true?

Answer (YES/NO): YES